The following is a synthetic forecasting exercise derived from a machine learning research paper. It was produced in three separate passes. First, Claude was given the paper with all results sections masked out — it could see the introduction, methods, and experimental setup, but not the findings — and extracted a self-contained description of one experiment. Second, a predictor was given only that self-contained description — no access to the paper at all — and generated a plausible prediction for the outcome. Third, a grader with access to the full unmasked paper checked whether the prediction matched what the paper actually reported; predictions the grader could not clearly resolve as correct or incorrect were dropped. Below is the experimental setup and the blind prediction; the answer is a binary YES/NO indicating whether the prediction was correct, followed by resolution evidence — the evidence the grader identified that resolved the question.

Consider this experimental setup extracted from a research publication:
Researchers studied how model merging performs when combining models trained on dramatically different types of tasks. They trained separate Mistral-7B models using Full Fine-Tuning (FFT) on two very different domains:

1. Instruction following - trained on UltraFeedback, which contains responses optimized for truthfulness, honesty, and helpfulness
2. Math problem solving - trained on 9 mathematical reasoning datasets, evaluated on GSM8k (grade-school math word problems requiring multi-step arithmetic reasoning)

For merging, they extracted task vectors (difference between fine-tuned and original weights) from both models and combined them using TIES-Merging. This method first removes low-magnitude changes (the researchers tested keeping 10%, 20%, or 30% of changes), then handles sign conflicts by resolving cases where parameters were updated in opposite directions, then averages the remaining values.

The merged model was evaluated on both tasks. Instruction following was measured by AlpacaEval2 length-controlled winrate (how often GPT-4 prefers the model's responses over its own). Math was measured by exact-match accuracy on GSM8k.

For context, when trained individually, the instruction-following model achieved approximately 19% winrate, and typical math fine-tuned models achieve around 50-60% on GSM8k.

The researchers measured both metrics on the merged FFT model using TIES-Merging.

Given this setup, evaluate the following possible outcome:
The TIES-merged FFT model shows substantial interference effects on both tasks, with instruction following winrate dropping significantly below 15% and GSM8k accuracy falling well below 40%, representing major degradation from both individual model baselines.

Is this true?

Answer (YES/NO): NO